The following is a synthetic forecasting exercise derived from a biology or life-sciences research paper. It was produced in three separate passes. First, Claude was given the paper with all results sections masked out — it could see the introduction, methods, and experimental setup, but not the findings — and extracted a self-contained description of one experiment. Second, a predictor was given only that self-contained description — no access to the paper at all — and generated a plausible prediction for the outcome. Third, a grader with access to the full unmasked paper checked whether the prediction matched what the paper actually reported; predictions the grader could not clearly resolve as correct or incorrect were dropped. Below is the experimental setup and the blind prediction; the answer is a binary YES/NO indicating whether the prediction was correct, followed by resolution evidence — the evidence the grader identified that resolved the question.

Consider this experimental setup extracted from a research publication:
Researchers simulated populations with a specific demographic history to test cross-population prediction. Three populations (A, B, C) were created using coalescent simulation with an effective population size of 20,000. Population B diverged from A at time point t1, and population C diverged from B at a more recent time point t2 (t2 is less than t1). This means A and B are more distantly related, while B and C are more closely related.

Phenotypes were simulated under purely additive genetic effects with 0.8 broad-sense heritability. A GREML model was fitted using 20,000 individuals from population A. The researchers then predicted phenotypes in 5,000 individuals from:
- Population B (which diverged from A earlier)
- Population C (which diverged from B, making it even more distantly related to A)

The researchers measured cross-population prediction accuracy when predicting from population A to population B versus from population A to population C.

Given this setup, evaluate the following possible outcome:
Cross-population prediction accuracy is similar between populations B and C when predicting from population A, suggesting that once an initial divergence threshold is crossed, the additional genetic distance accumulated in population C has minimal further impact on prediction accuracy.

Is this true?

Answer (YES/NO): NO